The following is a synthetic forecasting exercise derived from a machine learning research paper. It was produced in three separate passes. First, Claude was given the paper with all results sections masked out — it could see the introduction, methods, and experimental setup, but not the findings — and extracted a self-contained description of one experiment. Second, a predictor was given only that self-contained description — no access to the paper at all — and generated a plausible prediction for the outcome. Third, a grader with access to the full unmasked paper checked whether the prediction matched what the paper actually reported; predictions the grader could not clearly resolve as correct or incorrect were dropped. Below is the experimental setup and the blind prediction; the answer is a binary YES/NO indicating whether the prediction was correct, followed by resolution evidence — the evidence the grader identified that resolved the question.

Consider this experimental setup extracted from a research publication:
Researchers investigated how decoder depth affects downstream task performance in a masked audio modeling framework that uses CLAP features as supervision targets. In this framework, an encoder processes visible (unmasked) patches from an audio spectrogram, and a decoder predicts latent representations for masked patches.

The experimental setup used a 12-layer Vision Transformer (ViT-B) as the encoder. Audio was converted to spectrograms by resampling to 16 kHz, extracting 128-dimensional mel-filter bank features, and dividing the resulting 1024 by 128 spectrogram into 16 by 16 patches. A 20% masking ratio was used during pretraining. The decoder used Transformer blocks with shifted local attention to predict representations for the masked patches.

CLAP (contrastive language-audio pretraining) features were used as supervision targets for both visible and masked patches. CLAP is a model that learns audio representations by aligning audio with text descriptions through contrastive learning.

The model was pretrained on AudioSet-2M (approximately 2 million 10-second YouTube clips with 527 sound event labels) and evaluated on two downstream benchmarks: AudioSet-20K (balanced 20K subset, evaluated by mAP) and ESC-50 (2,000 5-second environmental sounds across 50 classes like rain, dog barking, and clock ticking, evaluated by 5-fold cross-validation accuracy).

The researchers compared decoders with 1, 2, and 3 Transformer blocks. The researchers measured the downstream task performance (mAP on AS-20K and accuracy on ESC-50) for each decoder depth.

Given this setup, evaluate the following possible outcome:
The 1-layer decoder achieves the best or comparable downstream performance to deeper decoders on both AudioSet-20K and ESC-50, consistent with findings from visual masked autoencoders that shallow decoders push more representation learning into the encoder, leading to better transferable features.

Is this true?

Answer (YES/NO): YES